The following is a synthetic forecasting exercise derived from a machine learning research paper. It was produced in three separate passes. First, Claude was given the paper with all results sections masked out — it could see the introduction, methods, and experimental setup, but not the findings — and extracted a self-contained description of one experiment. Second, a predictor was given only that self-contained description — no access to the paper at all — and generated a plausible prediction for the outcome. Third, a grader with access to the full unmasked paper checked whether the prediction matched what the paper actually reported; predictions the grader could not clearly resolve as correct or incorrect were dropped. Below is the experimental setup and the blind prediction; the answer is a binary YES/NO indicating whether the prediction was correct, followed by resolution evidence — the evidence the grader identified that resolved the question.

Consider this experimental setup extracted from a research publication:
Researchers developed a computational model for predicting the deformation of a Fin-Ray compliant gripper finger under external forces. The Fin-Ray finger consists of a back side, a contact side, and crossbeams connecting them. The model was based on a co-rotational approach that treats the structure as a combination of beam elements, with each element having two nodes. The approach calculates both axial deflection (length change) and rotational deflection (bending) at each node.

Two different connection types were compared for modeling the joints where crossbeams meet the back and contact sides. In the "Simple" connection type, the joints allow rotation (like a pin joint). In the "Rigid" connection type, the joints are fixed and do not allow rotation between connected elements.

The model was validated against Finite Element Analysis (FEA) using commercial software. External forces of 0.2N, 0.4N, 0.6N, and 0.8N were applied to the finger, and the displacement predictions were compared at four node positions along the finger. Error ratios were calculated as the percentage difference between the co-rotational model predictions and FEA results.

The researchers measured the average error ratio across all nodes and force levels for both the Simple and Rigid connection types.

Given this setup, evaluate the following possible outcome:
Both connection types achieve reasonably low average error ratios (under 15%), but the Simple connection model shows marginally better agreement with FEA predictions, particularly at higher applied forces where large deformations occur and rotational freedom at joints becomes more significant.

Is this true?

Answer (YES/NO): NO